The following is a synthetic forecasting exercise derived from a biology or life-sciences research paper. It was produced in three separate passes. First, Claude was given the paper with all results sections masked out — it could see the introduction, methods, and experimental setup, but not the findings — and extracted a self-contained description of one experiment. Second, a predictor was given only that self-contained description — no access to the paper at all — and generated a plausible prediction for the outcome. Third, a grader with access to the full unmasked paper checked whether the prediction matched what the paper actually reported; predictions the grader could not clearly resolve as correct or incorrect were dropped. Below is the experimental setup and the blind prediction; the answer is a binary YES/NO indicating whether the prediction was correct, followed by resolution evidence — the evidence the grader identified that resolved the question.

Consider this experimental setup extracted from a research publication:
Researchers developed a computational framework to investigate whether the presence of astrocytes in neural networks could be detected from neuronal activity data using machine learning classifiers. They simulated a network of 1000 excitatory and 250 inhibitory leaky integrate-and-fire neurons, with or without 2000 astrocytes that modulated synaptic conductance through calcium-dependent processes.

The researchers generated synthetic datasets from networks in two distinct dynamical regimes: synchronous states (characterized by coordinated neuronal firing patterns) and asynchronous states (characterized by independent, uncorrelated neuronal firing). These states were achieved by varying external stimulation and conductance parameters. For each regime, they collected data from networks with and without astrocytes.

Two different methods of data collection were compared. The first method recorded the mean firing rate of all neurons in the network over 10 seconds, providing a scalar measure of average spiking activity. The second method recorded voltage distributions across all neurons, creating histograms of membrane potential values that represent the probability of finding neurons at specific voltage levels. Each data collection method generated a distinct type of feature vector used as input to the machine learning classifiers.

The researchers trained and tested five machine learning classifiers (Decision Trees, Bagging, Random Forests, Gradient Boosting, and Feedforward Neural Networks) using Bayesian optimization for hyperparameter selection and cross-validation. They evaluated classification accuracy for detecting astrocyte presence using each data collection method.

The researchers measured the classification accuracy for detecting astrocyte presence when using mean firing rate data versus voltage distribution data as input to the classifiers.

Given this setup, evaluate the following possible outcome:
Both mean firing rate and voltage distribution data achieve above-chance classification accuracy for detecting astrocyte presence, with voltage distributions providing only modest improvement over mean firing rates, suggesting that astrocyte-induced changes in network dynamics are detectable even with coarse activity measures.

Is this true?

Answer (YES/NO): NO